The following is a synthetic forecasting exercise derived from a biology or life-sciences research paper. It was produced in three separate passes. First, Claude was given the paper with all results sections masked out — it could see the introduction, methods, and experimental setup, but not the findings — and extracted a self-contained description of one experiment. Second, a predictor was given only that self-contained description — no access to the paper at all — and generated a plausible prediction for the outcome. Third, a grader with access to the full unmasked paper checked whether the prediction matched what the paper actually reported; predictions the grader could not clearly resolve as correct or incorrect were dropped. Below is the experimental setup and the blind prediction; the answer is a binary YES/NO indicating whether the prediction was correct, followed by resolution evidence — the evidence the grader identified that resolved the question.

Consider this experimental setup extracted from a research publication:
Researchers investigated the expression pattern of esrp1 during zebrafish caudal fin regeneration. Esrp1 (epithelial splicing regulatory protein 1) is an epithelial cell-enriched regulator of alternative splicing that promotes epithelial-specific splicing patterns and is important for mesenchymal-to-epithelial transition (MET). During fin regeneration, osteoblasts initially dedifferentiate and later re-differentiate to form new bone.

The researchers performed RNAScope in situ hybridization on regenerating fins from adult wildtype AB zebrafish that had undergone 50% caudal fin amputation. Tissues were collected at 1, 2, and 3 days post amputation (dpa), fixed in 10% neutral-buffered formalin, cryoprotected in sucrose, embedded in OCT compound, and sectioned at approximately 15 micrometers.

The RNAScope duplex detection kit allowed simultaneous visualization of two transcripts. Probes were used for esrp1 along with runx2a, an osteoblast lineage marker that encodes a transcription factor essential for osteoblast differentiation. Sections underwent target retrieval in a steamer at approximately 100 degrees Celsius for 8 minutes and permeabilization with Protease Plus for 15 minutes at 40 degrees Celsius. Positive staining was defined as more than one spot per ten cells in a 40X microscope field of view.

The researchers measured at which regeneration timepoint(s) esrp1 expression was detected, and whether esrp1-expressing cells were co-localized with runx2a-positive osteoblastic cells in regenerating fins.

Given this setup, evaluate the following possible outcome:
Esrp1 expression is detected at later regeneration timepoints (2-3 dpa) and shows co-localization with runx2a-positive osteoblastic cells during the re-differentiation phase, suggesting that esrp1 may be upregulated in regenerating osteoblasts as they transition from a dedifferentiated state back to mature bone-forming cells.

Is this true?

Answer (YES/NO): YES